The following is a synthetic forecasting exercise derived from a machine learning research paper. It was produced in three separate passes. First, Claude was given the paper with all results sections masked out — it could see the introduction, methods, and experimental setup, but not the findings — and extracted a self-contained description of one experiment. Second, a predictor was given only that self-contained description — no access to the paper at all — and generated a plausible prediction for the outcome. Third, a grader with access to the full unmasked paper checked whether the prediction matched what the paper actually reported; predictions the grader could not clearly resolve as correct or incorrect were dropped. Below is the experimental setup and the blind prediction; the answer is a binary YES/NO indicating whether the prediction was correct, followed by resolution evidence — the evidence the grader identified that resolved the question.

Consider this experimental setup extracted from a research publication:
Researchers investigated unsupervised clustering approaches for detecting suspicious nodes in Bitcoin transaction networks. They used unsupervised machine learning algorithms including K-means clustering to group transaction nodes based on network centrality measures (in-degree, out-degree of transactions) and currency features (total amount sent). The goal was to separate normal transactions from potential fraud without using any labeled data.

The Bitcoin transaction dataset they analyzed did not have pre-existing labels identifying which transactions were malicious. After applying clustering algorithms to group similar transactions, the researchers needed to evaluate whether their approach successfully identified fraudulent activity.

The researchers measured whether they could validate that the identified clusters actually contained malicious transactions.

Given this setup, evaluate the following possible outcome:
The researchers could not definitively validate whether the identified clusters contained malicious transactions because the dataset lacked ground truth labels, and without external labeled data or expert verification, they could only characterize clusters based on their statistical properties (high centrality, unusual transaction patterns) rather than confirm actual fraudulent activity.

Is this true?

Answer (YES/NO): YES